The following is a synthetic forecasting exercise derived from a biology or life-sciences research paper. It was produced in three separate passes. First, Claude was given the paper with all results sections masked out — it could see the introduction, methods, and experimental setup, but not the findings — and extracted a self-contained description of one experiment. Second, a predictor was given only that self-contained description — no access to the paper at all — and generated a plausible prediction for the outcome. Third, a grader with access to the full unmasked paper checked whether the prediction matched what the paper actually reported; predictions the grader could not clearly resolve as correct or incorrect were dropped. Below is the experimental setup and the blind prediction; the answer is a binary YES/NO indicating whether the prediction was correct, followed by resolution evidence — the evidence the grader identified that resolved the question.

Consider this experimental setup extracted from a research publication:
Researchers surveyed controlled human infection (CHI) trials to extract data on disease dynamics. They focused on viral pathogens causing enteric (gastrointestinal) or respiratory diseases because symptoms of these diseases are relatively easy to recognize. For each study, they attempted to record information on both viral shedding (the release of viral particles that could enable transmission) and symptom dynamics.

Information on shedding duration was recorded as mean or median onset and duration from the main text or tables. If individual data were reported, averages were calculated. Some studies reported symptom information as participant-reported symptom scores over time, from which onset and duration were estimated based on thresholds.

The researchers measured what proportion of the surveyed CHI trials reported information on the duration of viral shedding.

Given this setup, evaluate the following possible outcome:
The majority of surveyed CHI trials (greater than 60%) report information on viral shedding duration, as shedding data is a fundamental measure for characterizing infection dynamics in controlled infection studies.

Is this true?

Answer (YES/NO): YES